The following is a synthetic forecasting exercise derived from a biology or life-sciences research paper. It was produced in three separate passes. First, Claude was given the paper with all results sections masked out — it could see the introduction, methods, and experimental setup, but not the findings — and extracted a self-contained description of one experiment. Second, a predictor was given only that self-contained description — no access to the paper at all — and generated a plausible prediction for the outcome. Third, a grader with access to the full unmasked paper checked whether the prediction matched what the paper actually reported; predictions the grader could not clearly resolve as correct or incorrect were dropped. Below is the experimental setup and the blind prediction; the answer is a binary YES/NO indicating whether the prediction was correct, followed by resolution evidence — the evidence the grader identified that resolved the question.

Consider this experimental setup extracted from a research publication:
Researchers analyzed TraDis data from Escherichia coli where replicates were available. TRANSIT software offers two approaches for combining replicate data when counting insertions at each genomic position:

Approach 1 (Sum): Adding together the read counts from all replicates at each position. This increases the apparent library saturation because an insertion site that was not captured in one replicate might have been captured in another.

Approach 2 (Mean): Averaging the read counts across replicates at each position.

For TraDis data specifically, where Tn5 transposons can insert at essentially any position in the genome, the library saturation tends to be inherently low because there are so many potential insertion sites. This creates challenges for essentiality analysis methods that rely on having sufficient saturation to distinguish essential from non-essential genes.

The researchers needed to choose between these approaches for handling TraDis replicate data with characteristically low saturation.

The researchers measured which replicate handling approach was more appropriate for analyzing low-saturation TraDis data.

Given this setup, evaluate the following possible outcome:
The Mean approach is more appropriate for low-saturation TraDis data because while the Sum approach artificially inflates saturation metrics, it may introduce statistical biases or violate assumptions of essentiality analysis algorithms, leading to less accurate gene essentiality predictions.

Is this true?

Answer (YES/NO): NO